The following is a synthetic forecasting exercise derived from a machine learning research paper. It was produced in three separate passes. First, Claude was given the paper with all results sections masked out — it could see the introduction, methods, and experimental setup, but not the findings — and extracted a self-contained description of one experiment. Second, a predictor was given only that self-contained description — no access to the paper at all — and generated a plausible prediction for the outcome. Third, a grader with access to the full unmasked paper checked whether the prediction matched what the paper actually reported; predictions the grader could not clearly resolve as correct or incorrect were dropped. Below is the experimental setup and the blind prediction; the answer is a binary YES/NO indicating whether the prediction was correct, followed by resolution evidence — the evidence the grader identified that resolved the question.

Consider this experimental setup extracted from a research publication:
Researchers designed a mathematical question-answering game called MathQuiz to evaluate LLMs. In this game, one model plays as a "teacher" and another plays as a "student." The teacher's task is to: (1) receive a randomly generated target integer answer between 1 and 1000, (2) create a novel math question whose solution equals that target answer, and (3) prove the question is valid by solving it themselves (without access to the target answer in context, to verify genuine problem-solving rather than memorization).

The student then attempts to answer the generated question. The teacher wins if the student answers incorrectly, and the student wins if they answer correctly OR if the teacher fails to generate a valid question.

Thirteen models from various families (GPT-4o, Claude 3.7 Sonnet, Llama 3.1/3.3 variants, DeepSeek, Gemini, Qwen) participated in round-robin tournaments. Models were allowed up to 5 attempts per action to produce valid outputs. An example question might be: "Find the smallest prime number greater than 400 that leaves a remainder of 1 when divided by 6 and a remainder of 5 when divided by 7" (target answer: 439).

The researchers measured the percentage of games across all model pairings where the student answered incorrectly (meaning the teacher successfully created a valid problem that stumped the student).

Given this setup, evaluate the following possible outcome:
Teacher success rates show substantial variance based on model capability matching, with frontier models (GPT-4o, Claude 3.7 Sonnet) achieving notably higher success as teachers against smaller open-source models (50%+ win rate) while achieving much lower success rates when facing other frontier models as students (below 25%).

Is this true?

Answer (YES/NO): NO